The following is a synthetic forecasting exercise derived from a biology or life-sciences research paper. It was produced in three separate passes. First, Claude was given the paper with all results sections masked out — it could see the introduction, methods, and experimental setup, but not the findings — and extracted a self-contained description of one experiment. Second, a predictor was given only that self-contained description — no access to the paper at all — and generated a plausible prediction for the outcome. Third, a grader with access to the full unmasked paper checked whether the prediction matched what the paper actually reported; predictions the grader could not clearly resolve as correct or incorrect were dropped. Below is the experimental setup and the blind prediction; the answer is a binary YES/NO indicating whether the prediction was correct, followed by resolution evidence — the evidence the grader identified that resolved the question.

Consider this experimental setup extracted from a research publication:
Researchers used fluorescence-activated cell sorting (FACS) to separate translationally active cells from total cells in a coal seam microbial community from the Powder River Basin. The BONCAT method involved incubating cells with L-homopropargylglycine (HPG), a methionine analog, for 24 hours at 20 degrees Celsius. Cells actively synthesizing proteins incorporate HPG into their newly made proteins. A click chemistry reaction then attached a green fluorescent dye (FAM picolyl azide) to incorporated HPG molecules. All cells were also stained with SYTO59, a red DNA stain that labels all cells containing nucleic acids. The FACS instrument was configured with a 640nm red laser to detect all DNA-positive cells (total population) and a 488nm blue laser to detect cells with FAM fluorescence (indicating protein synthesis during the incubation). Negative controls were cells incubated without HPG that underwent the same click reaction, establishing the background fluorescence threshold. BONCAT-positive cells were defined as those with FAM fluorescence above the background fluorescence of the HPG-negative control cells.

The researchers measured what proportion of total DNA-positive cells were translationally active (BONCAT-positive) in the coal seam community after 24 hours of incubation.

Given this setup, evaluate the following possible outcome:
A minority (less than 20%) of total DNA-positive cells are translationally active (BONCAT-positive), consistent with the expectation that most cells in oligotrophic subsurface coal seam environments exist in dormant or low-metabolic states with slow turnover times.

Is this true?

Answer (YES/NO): NO